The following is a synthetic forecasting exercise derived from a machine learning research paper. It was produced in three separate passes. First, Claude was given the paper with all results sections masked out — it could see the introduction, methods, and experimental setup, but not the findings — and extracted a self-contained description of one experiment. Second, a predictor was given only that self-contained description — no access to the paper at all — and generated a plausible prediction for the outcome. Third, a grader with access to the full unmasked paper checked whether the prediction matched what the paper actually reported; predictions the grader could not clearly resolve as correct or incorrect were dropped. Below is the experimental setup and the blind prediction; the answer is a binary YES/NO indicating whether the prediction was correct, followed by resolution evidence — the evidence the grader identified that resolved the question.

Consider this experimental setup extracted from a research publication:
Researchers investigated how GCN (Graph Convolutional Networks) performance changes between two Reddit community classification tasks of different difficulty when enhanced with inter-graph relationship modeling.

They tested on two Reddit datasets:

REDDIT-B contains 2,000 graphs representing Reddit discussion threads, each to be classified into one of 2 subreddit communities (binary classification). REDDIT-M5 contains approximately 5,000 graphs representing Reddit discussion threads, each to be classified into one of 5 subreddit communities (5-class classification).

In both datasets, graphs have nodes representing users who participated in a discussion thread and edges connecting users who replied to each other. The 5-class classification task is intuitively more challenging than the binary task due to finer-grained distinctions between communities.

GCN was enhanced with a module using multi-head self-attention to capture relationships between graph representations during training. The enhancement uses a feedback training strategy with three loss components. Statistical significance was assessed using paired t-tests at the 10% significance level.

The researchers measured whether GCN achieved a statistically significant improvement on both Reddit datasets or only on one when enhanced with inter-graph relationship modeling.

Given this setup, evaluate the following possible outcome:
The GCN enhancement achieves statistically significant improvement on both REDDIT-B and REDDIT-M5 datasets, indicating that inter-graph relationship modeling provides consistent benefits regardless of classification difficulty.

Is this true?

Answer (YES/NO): YES